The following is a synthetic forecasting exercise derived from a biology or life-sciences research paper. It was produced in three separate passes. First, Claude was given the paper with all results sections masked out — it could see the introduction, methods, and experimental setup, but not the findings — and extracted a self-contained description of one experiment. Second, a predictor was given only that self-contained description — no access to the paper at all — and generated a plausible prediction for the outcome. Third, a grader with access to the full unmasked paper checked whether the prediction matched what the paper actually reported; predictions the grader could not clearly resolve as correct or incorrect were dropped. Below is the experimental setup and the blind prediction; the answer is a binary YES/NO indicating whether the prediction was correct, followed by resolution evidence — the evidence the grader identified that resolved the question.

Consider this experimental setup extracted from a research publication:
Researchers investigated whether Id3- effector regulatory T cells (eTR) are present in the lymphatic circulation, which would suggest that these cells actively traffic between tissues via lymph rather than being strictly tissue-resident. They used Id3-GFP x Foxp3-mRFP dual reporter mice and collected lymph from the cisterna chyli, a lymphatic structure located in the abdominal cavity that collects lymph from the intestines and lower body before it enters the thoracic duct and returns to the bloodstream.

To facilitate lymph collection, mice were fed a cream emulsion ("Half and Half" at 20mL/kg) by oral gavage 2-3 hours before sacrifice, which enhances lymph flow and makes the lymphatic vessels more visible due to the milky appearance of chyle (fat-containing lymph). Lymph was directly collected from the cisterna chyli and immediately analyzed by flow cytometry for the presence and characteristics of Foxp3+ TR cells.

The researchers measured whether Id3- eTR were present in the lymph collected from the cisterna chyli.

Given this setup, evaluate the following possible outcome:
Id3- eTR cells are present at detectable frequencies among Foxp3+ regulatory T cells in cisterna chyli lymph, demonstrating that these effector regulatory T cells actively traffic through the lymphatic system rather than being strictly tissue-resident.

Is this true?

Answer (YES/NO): NO